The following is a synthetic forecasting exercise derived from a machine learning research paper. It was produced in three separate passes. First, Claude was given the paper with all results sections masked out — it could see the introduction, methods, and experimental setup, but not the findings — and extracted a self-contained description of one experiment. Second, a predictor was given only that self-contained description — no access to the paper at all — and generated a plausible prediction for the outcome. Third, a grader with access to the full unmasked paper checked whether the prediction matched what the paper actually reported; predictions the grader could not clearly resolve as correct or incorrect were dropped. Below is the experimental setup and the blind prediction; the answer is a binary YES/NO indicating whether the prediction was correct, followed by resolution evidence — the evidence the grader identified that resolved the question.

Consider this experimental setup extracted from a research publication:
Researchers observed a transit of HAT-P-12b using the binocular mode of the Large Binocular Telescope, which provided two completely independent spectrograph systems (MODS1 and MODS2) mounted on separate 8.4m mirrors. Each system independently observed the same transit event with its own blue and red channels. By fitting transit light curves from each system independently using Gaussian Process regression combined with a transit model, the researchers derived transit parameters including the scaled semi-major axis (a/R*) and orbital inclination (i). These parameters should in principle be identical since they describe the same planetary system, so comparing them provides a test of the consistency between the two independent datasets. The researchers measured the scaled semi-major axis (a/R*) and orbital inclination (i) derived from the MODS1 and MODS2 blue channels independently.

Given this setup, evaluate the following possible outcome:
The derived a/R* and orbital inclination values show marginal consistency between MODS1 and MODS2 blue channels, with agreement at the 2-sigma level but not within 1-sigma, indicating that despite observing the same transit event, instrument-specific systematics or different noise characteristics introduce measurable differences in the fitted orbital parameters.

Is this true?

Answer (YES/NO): NO